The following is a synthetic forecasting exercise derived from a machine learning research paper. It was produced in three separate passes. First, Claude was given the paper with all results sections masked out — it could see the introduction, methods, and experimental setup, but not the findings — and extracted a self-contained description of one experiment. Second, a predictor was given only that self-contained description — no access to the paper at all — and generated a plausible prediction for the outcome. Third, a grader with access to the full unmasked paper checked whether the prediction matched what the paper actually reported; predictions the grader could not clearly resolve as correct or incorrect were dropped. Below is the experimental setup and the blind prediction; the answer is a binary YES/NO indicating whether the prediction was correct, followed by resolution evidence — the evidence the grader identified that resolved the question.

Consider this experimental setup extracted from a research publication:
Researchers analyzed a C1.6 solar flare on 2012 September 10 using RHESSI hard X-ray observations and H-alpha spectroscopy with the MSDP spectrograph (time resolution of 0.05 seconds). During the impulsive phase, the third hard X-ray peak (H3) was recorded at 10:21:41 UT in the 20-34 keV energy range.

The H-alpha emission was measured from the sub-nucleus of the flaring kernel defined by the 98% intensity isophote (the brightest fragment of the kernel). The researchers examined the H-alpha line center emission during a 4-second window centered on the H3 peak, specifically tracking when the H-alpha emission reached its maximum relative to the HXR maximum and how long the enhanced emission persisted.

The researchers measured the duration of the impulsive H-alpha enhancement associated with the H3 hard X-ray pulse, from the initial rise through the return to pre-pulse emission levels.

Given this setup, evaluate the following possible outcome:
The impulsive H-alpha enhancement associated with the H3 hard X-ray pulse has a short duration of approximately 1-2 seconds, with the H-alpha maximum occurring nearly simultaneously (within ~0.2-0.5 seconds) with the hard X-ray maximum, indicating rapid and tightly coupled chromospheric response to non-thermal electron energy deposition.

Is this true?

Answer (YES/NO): NO